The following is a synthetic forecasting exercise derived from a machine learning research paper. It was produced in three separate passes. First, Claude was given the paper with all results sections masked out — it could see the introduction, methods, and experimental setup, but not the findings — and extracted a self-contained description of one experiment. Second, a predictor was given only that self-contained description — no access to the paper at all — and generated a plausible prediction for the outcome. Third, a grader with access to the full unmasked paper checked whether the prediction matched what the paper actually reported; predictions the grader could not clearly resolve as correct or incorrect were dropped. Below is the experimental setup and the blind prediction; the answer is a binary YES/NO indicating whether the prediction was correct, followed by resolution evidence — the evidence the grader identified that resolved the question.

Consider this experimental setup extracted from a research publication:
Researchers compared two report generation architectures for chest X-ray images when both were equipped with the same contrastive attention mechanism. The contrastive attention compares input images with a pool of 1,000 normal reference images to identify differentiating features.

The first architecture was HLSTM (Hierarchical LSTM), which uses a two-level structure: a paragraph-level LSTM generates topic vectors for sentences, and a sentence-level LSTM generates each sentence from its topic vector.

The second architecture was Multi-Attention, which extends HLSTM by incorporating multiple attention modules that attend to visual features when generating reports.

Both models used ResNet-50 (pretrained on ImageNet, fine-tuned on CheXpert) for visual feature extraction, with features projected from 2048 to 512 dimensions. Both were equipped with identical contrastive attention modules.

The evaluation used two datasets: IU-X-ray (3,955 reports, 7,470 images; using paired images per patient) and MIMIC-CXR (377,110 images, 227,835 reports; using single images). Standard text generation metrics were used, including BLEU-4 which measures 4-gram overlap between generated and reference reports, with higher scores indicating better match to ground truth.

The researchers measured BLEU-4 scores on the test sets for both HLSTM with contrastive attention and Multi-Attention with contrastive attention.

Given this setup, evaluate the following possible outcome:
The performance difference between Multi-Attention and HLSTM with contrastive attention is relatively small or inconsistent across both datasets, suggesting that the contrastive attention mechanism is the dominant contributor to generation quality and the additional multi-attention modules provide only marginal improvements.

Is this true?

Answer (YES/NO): NO